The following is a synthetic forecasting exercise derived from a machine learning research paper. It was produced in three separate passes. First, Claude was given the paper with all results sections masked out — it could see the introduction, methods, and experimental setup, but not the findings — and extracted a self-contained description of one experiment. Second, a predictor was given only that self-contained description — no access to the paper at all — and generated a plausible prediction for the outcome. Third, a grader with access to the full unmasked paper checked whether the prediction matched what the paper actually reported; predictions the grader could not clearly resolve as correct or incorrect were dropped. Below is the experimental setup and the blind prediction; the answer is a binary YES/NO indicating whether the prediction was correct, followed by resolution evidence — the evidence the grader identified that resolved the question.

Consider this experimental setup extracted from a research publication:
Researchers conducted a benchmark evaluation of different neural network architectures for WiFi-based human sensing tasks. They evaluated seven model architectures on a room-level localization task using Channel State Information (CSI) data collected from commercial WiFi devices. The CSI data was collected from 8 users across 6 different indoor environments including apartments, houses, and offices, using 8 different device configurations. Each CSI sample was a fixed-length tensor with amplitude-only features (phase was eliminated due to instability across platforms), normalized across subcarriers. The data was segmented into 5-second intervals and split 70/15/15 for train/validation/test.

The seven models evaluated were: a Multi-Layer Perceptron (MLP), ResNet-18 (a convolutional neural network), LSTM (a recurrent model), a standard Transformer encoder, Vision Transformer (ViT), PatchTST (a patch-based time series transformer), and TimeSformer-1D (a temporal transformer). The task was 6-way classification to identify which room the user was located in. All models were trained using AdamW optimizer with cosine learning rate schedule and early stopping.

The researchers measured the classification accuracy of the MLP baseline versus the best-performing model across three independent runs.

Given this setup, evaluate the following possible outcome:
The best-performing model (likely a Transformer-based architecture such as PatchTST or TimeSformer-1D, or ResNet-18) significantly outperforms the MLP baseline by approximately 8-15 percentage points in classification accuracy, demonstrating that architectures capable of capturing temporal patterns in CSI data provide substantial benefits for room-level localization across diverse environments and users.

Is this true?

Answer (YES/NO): YES